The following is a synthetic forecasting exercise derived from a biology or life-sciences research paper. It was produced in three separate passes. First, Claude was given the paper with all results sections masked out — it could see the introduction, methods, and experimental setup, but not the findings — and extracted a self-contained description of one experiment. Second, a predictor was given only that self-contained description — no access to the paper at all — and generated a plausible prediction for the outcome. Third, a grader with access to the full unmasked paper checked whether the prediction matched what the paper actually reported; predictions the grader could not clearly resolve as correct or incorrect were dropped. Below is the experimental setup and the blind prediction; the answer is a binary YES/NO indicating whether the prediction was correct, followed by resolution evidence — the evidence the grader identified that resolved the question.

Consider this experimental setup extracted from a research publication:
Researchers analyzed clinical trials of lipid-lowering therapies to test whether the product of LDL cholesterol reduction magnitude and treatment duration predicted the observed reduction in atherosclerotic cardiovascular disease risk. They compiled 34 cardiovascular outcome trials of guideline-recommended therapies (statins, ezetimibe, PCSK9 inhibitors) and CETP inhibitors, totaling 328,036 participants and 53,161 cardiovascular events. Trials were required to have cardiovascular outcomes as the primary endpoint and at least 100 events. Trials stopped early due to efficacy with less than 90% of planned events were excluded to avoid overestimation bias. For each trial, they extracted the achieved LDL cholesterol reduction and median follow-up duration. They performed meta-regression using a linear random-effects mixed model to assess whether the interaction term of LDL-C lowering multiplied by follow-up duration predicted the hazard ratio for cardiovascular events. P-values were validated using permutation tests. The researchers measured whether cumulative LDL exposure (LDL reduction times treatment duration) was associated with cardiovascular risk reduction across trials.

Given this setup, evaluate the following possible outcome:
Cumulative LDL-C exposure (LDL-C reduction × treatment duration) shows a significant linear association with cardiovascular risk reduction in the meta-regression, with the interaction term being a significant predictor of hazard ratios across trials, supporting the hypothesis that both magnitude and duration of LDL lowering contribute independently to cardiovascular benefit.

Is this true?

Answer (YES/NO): YES